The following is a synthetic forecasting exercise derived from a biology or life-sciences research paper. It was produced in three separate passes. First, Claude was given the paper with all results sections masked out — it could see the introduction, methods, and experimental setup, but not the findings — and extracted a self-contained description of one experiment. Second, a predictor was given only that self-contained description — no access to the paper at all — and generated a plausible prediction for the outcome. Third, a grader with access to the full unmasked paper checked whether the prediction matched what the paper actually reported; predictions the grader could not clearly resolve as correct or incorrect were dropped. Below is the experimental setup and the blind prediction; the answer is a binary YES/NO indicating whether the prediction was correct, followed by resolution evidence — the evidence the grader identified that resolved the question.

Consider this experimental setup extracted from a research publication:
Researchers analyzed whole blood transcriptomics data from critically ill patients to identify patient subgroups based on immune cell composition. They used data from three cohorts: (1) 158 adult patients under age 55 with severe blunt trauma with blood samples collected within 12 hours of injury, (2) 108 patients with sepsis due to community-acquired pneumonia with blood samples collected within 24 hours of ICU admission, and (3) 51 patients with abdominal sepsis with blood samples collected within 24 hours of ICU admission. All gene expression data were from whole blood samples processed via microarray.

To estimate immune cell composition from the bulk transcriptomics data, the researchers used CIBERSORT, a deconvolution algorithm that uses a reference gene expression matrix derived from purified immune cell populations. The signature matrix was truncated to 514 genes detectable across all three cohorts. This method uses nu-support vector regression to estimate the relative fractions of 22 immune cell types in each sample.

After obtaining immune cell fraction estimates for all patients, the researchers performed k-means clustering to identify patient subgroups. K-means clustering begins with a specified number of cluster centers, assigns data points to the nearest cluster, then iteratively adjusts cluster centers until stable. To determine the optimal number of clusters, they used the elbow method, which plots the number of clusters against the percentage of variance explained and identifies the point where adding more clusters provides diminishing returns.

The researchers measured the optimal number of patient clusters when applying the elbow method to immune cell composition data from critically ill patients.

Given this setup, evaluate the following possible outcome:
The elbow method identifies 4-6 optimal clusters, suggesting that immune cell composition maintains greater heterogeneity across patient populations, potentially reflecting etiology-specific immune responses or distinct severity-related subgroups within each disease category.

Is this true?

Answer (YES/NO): NO